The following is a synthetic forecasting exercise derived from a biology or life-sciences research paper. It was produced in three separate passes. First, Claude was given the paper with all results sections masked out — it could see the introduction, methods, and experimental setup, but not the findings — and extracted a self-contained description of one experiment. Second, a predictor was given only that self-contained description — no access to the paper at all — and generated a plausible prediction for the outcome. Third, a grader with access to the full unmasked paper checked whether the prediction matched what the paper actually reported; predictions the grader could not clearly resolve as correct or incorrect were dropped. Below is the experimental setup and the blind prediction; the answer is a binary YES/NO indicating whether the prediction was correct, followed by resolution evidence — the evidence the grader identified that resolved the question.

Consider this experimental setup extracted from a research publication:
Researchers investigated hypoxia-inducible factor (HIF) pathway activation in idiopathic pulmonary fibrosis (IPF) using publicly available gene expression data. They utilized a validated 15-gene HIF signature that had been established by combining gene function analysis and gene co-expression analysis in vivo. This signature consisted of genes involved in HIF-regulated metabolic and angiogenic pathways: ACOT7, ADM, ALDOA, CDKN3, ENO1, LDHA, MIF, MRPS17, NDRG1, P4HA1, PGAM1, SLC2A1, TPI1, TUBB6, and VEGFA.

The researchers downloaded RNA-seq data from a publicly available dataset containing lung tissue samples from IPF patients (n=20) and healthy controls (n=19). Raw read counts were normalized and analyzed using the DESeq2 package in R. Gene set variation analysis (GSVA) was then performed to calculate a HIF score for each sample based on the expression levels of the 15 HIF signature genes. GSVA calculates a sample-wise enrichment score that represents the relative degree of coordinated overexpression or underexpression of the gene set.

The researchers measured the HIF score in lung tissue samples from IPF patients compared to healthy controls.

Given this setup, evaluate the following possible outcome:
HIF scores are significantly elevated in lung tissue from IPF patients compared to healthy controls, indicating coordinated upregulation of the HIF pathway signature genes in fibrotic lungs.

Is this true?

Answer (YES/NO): YES